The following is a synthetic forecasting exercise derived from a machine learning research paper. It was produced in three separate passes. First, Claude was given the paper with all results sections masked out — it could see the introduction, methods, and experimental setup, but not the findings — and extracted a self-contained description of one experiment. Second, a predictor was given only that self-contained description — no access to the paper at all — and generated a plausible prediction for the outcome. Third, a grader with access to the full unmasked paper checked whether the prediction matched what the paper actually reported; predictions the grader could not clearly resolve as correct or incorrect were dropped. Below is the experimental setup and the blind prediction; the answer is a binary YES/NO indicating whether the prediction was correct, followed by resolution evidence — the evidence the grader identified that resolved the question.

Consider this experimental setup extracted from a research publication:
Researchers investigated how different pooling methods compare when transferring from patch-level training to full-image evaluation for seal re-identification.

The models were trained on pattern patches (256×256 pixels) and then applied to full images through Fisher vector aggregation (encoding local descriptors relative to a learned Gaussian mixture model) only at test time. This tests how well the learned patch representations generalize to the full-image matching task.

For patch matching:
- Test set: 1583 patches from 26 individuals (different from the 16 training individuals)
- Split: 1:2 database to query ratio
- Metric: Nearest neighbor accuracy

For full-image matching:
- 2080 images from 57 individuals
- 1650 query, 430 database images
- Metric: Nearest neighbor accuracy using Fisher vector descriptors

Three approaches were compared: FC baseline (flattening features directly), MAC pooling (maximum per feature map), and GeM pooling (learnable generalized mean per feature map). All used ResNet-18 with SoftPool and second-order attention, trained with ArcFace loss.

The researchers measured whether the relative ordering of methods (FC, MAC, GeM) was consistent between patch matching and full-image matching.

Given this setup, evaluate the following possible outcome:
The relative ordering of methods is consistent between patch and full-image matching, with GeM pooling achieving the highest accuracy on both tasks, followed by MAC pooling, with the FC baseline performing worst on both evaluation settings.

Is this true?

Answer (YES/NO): YES